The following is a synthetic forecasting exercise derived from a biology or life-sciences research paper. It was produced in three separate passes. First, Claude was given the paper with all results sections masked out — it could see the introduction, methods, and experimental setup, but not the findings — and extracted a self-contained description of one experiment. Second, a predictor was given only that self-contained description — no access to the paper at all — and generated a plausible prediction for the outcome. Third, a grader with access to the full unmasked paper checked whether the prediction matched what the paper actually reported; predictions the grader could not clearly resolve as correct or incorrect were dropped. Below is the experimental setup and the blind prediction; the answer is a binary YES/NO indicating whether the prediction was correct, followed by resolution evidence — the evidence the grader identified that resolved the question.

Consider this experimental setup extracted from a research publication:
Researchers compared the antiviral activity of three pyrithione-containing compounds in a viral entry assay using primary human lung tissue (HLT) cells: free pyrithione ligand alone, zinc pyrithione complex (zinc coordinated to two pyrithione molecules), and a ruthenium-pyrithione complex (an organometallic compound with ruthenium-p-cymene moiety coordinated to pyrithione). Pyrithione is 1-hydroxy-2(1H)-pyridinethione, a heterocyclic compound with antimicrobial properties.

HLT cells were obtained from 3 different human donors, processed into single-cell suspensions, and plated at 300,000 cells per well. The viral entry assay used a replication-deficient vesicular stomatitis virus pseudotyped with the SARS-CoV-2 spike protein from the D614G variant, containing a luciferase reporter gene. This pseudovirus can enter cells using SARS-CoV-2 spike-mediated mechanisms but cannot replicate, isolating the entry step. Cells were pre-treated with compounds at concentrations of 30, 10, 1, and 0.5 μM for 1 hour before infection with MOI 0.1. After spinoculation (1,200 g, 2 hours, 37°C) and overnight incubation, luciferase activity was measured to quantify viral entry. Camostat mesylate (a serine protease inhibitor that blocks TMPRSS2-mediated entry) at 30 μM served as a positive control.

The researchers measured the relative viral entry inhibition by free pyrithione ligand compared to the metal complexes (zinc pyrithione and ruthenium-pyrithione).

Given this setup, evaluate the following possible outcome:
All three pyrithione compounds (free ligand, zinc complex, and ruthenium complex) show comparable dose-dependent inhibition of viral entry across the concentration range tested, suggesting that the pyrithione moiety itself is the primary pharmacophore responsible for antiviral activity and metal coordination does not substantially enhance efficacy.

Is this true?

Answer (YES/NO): NO